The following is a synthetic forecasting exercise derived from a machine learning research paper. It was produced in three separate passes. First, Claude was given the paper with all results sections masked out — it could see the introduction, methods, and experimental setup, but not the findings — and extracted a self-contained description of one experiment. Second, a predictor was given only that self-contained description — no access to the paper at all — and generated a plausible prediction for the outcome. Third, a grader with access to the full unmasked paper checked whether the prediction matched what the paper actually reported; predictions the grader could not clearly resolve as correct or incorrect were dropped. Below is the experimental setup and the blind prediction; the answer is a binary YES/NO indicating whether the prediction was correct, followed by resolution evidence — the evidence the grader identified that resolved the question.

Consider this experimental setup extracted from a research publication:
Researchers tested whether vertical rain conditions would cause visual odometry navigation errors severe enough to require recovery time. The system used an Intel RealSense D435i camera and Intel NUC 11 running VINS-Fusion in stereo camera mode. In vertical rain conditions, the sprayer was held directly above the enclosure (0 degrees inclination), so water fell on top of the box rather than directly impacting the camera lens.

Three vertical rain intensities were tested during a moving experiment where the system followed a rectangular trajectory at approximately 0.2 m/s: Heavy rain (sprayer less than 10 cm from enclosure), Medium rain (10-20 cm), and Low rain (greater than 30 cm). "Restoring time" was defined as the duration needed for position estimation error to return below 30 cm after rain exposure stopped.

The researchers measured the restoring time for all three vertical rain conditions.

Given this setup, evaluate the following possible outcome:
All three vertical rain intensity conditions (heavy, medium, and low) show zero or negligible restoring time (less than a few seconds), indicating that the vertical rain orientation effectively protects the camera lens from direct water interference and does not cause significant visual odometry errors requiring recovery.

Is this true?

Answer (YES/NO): YES